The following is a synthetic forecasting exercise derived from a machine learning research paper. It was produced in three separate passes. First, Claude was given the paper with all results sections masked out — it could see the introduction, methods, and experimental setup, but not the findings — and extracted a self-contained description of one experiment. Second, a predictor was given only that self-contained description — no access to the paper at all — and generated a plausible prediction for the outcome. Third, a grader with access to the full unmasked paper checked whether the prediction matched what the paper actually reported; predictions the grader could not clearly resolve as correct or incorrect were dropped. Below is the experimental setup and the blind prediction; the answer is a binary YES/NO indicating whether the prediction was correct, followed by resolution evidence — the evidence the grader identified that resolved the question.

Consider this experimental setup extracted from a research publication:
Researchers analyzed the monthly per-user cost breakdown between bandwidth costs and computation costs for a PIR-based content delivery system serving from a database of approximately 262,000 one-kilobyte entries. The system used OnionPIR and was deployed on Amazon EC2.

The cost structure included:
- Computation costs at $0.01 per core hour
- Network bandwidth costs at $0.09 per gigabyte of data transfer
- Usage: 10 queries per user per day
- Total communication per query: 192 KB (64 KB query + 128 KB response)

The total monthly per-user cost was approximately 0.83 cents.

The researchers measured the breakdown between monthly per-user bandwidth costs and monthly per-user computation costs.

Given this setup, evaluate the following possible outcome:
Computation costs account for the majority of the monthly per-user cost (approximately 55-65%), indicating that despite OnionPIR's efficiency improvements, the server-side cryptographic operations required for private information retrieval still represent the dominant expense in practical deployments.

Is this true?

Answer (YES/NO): NO